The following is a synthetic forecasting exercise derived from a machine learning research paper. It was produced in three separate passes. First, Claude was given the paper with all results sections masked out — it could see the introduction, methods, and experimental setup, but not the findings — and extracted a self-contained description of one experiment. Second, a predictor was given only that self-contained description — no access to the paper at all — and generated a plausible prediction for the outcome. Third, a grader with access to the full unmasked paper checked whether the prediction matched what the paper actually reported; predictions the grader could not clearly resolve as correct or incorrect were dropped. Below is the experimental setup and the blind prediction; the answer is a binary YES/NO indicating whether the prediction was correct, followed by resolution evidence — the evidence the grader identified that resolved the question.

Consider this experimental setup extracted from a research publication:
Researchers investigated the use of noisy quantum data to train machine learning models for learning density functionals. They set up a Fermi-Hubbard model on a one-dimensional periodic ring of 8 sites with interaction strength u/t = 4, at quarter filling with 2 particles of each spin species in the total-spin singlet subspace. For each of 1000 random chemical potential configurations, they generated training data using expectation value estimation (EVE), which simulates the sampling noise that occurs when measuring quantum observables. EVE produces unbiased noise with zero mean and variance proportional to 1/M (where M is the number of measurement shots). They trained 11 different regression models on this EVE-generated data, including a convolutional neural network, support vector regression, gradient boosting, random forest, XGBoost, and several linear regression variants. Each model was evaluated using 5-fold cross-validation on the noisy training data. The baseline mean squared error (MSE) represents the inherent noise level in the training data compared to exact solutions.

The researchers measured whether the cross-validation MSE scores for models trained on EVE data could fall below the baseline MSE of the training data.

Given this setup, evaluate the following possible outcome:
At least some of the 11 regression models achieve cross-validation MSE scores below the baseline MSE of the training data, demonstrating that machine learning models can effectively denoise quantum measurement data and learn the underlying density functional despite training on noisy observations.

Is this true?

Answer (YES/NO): NO